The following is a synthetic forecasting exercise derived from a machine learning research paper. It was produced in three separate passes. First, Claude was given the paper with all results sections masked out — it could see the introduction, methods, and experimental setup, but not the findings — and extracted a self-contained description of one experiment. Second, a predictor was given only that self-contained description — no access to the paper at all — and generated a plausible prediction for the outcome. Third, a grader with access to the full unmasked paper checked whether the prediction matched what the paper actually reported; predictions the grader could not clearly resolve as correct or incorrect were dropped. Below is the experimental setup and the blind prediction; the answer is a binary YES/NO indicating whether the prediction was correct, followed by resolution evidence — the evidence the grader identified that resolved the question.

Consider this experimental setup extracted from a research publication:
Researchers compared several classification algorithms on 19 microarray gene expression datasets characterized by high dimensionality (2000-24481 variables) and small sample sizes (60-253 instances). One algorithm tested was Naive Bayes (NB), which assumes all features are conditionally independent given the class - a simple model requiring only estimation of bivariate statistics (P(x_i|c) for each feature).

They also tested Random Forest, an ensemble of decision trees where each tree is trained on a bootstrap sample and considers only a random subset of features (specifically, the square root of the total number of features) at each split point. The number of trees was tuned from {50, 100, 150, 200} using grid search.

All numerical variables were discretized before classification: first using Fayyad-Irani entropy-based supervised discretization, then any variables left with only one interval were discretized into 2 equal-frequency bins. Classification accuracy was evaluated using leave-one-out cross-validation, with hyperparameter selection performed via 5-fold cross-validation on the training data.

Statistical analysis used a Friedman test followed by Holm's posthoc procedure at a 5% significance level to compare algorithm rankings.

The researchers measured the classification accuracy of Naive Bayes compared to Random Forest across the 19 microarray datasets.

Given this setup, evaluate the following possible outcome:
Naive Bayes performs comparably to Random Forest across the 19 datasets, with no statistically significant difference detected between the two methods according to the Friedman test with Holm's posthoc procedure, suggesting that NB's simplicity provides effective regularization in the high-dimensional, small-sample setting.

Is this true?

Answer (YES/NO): NO